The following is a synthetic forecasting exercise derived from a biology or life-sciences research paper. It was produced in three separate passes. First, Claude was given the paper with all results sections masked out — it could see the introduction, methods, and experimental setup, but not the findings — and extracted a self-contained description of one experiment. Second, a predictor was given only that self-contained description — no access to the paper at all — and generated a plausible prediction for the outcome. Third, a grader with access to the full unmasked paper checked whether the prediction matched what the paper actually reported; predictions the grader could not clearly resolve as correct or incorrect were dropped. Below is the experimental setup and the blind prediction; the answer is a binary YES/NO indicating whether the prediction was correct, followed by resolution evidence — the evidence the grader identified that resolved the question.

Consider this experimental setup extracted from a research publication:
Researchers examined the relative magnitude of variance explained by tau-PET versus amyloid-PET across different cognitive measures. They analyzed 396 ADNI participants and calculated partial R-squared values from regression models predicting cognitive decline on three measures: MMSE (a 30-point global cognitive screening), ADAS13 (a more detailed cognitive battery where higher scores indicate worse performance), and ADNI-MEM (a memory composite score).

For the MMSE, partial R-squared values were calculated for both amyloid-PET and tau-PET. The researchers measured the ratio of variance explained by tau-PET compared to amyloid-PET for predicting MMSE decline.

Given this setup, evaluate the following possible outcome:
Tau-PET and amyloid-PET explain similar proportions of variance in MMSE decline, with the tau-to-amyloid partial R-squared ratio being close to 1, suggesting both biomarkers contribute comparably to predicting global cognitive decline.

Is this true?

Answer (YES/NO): NO